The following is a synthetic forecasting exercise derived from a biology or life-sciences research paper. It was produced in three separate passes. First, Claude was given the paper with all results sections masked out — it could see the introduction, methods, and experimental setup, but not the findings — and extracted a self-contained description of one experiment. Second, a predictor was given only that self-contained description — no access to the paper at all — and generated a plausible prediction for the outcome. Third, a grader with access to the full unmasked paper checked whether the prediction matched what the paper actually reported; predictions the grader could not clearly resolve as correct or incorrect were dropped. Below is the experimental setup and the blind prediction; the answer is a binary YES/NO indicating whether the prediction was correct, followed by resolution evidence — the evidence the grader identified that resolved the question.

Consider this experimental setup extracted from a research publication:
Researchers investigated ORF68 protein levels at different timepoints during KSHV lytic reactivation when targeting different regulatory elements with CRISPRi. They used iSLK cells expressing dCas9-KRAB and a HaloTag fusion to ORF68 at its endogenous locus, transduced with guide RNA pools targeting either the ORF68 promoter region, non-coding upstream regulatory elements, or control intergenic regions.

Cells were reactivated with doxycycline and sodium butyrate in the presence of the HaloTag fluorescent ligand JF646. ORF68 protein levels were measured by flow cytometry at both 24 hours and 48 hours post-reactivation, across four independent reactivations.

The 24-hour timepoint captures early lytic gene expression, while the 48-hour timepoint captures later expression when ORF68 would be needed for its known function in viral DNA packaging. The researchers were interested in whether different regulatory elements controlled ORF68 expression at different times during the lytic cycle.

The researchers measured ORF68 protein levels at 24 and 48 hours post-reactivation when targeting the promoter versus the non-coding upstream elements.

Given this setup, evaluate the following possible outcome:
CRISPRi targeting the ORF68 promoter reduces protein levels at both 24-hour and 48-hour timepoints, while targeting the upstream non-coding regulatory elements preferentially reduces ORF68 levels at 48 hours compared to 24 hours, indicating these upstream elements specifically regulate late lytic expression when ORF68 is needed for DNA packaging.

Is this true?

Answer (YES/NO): NO